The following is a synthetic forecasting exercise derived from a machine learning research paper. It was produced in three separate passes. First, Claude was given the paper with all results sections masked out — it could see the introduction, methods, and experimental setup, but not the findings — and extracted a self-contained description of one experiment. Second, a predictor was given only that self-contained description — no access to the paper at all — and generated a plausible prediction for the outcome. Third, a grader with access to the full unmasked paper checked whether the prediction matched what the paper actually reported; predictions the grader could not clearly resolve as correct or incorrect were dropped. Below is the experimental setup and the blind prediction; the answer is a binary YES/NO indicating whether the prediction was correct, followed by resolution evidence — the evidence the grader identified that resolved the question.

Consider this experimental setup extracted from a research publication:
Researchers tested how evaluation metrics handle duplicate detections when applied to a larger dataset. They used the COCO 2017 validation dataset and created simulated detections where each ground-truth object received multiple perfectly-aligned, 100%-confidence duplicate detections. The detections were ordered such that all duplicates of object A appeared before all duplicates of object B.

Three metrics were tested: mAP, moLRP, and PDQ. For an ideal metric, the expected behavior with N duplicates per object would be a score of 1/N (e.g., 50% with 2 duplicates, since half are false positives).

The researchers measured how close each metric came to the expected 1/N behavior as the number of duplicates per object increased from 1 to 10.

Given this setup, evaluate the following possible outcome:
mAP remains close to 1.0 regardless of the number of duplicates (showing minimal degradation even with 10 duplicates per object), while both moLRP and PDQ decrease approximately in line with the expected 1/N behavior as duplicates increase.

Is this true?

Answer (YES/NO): NO